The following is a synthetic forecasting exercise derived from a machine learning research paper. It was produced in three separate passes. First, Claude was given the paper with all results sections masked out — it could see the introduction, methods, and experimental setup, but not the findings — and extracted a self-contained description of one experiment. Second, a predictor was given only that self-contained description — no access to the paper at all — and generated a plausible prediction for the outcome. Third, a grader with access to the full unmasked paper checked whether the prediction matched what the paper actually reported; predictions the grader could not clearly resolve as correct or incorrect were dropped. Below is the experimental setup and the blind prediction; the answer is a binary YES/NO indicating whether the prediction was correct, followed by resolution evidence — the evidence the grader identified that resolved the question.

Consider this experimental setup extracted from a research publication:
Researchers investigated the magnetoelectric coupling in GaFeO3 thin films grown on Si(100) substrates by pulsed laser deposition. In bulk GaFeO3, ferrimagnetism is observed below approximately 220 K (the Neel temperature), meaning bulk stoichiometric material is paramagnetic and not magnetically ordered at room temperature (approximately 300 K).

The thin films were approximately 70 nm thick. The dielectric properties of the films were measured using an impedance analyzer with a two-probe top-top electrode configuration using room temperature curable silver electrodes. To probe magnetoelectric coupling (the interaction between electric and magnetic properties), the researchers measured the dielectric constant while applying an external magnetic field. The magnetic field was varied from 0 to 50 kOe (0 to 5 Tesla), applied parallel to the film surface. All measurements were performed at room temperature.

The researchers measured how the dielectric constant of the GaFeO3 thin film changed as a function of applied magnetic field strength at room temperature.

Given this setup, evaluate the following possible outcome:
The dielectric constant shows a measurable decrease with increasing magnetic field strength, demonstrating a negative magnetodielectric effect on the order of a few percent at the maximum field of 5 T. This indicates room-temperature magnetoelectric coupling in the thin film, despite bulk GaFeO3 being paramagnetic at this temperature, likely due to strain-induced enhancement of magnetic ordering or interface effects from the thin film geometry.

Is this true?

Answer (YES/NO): NO